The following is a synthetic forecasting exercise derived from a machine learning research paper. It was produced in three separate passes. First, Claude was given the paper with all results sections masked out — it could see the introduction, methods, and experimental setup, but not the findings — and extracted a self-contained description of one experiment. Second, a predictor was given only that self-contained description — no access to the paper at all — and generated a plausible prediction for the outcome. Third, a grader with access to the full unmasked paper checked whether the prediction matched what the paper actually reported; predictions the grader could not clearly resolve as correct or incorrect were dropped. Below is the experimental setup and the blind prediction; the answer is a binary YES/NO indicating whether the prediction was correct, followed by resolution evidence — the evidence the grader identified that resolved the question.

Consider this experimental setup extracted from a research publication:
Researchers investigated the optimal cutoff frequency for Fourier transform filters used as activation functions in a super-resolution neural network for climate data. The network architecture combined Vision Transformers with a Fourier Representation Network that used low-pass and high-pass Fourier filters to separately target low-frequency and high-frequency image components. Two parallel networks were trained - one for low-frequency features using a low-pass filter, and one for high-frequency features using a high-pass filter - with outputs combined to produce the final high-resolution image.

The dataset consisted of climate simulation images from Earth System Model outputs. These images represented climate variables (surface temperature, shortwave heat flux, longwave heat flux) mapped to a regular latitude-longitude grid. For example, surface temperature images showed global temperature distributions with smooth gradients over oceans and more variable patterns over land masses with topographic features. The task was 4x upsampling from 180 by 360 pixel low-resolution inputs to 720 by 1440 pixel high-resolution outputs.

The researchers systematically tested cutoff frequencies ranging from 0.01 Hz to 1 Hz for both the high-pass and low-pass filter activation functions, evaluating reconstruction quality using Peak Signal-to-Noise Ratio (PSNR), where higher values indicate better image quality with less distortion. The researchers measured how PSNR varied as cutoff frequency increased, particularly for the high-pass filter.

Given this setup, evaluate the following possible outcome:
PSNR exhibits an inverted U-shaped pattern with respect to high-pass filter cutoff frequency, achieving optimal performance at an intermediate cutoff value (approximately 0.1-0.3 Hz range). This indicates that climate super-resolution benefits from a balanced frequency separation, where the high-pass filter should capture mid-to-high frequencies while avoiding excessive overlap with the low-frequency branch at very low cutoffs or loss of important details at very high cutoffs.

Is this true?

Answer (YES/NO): NO